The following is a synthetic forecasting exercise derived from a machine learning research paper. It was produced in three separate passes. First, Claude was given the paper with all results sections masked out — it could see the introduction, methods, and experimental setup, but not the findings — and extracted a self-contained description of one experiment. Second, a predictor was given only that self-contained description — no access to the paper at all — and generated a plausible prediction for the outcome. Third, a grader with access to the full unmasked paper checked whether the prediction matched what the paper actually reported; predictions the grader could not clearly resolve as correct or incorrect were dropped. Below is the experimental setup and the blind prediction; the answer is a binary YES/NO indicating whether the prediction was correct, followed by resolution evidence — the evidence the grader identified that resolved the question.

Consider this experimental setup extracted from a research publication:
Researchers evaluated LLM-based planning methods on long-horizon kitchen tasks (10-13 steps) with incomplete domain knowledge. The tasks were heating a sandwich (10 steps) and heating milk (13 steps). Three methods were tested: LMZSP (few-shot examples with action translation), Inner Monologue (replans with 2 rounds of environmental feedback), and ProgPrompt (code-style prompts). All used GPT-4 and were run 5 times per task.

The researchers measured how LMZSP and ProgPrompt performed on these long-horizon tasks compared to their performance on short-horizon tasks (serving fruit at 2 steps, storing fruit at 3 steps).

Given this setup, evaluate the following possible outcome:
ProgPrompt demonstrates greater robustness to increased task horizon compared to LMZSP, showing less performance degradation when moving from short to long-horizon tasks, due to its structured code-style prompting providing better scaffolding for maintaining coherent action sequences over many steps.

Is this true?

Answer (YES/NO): NO